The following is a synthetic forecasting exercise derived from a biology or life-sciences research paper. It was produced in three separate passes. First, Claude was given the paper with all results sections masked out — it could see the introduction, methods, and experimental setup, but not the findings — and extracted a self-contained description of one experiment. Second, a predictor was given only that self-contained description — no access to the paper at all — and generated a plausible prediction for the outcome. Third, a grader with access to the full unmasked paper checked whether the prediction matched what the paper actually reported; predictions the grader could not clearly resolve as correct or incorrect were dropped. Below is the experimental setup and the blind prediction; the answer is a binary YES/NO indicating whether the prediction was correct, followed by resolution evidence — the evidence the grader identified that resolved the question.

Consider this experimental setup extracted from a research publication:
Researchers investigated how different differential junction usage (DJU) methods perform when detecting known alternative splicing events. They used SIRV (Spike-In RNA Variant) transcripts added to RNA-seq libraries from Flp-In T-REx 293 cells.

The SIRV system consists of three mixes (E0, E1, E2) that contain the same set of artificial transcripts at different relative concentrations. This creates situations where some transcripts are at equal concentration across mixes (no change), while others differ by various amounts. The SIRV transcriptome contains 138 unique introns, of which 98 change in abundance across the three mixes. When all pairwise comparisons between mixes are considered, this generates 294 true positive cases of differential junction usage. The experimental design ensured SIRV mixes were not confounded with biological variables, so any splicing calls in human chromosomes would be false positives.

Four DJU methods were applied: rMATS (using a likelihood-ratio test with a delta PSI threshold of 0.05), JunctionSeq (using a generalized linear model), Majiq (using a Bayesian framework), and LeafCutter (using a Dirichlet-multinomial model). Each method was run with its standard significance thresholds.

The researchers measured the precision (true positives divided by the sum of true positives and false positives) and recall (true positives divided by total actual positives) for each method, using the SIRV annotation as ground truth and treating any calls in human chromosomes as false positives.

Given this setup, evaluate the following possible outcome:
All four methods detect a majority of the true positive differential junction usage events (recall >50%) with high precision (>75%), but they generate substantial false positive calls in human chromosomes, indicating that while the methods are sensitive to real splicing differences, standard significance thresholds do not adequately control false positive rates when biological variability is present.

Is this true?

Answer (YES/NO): NO